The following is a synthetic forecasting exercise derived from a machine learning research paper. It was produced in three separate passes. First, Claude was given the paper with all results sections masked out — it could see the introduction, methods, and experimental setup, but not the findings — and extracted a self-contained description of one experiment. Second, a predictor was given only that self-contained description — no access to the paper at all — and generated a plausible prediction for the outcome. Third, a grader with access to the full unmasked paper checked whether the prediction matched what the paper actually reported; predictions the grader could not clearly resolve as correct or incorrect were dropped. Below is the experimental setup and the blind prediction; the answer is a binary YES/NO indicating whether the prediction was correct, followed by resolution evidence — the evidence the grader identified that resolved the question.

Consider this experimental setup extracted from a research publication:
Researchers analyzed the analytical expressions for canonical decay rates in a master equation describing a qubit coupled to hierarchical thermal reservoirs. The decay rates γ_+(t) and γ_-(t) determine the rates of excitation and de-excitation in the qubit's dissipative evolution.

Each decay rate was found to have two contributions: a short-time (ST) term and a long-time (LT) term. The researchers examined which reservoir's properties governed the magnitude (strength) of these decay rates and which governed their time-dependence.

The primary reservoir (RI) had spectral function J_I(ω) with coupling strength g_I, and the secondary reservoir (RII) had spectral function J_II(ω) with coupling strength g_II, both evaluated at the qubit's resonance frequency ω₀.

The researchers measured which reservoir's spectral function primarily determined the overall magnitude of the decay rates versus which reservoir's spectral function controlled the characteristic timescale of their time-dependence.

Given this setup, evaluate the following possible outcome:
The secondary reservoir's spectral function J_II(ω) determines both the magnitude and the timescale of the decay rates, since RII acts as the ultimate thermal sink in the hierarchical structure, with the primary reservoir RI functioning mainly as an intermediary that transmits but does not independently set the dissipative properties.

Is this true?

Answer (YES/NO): NO